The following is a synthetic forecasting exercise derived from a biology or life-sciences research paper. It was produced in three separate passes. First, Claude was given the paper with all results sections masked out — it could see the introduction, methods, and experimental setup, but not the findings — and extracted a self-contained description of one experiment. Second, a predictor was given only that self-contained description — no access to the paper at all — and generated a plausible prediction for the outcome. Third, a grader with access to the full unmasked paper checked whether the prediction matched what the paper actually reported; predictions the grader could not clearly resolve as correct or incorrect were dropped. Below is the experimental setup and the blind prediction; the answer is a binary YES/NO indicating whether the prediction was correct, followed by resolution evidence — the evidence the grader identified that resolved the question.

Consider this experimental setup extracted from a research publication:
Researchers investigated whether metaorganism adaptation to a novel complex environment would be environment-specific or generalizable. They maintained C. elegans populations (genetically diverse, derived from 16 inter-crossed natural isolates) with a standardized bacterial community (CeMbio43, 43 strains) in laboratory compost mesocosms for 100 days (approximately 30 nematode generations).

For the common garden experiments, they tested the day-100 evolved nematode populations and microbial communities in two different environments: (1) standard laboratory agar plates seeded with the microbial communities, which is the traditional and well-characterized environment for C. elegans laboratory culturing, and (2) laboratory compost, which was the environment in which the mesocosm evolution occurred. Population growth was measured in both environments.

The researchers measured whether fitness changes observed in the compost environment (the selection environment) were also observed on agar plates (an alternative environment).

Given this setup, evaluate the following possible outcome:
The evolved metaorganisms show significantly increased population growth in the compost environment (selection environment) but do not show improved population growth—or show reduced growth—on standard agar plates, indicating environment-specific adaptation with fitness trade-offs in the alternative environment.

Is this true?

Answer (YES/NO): YES